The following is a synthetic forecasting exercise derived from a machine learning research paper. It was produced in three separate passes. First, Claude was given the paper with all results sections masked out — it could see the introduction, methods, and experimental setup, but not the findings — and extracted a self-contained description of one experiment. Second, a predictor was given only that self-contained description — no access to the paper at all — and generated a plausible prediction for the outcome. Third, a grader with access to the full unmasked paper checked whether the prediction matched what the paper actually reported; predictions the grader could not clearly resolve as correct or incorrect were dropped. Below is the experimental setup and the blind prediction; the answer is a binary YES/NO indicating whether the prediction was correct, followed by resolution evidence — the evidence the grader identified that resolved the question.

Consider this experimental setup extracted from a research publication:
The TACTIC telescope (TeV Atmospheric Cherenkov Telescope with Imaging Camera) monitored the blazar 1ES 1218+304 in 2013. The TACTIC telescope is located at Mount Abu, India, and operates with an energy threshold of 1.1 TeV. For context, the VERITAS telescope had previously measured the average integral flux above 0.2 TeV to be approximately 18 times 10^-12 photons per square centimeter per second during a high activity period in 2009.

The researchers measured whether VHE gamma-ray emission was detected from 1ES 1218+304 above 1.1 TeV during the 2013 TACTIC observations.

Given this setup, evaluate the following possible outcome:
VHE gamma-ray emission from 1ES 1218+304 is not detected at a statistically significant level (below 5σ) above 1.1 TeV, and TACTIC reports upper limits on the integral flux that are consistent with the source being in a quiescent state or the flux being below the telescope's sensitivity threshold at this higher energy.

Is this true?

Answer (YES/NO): YES